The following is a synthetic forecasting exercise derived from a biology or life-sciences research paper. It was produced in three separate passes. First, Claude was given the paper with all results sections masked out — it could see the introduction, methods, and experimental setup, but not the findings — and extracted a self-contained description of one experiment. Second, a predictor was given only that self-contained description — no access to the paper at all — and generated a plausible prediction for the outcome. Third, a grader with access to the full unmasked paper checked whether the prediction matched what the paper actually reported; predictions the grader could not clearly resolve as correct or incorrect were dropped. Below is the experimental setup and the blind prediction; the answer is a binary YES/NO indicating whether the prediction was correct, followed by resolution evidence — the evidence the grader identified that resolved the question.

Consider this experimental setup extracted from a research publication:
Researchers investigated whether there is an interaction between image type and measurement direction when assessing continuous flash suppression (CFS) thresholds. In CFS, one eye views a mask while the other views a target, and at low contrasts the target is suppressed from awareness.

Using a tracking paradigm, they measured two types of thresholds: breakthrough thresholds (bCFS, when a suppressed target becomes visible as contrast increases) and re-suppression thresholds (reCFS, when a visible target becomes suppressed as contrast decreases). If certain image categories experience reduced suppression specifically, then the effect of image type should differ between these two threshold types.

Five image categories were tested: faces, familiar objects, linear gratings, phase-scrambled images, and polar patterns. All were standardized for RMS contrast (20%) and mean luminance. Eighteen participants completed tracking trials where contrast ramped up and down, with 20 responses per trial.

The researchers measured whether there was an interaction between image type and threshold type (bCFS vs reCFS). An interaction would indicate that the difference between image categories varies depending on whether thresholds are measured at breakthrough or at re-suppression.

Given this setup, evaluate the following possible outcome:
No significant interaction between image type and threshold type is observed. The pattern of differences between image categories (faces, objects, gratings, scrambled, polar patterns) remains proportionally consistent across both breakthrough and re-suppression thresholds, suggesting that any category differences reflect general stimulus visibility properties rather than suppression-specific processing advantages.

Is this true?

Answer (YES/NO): YES